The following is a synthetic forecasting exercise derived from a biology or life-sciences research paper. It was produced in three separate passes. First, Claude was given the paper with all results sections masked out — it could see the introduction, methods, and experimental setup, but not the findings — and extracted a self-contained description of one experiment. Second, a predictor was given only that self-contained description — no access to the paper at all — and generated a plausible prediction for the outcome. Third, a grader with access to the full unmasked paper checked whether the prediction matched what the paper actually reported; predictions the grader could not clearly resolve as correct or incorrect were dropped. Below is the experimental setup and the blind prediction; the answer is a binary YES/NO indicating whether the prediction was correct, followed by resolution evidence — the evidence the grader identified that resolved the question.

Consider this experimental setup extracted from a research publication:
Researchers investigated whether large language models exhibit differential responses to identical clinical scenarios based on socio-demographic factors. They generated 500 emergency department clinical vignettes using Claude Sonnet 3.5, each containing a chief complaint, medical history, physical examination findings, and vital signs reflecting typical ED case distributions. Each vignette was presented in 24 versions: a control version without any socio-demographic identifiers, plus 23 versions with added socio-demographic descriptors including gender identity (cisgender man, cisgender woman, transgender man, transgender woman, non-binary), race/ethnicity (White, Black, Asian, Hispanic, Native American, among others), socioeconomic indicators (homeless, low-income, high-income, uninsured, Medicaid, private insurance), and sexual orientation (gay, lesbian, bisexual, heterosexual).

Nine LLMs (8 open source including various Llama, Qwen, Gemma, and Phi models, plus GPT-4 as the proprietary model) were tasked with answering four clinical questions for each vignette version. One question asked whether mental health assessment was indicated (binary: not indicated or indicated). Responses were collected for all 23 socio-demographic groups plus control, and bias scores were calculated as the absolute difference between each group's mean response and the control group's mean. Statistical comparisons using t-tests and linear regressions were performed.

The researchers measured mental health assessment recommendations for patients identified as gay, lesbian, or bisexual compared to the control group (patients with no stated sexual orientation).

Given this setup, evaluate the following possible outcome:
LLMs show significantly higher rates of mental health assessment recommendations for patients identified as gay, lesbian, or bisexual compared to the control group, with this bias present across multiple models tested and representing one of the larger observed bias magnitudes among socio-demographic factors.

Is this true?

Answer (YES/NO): YES